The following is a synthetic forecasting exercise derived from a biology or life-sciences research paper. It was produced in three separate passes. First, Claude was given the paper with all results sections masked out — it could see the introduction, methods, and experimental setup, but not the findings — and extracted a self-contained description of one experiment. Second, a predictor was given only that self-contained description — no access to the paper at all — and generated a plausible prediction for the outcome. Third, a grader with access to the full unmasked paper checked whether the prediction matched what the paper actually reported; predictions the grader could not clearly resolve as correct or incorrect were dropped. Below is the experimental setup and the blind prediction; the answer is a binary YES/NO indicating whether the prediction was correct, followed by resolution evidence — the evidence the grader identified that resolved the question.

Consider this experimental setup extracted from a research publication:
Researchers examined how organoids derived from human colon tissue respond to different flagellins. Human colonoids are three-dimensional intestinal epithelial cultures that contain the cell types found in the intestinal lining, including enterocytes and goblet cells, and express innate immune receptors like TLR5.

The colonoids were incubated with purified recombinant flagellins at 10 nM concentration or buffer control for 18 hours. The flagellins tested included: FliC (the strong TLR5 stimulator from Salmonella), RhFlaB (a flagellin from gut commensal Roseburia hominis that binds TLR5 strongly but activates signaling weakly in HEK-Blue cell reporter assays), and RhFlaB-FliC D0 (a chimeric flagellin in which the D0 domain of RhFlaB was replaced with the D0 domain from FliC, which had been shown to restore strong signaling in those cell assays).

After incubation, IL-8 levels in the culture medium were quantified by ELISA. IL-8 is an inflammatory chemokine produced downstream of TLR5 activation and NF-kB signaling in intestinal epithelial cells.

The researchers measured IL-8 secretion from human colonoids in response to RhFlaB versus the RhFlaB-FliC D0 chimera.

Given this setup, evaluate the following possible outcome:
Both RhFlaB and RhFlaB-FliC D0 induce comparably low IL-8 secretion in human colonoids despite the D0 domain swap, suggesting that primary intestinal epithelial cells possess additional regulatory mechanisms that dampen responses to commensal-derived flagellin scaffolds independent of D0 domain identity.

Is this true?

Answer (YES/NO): NO